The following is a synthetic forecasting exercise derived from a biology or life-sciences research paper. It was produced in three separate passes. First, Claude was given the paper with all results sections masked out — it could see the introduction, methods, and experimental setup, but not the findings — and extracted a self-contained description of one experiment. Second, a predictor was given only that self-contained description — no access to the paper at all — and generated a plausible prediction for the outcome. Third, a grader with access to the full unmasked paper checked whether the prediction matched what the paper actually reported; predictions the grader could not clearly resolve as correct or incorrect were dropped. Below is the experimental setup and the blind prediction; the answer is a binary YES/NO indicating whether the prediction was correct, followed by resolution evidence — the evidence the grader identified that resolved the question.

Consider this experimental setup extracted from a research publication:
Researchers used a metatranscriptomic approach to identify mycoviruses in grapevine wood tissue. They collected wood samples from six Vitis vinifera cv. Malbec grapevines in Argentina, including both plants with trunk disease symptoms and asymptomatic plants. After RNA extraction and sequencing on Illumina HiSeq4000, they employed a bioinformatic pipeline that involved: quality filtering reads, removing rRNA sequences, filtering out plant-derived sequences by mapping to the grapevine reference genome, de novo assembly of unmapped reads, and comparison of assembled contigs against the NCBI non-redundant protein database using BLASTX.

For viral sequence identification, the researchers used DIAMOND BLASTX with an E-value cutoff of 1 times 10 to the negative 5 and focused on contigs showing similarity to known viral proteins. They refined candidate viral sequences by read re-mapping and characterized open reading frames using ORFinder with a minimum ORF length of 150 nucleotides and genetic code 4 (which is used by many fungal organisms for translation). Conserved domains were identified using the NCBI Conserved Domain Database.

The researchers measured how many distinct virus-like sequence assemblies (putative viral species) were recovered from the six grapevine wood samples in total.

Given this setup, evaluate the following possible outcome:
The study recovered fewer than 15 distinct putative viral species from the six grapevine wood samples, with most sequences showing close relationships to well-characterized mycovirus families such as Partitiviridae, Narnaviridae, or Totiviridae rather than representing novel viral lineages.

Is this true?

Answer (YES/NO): NO